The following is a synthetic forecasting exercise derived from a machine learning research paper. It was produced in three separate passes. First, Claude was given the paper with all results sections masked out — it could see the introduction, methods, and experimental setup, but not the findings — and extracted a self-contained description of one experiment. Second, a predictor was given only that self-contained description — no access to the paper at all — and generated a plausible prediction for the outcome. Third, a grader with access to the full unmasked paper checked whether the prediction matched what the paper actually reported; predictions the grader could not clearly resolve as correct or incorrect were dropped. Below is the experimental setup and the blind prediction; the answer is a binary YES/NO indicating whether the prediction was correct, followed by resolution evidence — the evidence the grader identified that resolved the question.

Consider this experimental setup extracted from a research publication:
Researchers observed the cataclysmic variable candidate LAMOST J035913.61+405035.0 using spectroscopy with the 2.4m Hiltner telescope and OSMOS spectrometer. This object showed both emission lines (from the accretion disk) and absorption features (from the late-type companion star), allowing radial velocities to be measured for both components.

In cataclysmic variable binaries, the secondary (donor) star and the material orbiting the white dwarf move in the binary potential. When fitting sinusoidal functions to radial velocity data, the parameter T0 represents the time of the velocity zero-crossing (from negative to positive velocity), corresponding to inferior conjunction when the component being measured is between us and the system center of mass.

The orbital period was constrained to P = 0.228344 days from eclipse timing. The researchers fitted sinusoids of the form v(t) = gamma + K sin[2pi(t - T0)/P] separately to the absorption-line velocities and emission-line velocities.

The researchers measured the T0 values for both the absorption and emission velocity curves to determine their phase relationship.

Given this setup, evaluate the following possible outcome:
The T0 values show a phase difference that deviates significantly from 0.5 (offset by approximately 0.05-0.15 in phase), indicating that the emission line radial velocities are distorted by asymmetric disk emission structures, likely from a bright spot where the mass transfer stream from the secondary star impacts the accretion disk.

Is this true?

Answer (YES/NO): YES